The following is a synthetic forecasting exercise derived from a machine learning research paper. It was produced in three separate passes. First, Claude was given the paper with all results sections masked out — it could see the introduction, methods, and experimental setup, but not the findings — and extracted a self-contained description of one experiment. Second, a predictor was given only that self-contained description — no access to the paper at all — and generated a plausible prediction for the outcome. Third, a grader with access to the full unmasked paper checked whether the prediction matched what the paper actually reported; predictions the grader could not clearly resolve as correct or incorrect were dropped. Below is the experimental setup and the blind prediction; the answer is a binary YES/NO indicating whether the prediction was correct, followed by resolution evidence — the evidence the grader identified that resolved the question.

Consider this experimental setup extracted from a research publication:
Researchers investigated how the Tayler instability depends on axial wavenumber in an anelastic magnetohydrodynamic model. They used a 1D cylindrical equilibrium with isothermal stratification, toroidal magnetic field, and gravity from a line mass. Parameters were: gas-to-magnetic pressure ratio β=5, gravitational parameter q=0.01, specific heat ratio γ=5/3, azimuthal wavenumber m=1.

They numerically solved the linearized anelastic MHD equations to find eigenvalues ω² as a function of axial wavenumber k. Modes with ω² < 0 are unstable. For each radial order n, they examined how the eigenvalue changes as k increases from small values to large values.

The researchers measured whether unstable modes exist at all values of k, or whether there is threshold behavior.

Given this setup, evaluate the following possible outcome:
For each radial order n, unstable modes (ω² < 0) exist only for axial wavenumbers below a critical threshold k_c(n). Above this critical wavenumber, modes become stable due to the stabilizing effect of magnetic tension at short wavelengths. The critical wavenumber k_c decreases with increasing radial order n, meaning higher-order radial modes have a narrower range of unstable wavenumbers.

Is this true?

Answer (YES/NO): NO